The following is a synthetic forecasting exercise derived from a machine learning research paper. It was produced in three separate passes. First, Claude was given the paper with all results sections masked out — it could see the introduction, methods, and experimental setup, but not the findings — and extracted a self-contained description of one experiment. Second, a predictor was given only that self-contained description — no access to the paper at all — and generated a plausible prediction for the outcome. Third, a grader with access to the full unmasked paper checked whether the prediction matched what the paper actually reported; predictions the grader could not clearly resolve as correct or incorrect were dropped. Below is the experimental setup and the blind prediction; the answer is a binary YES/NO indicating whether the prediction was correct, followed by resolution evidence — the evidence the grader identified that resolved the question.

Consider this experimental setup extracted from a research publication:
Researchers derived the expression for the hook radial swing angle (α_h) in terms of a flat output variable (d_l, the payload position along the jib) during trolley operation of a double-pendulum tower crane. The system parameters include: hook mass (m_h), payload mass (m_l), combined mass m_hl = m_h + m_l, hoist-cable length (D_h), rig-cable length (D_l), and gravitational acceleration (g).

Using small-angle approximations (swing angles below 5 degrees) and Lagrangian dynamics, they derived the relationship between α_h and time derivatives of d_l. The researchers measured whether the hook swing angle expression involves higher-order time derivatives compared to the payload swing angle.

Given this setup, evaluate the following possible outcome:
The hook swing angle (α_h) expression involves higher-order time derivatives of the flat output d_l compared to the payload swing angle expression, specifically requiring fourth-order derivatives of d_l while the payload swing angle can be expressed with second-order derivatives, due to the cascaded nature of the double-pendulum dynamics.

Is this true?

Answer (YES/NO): YES